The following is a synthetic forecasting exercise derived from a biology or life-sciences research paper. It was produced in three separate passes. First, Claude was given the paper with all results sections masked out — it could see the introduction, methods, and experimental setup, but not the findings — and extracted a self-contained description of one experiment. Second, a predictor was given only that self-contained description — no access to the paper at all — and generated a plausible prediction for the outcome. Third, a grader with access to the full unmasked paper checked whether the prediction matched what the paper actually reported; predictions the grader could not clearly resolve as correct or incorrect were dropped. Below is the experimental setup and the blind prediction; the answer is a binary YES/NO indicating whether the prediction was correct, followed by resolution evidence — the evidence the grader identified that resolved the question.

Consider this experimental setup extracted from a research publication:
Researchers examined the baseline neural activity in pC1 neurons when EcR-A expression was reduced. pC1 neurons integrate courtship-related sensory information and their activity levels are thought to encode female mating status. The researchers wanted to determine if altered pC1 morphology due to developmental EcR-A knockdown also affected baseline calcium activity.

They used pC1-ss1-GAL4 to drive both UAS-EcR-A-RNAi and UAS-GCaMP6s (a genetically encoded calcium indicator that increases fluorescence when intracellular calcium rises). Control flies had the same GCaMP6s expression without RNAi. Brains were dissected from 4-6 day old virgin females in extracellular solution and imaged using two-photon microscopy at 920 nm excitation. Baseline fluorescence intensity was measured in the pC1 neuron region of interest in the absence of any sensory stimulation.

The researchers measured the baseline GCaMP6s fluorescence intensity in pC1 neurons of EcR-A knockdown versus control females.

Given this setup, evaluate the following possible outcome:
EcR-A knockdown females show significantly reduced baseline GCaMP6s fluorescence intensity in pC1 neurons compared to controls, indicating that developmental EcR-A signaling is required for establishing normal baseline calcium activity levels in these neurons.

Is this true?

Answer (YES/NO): NO